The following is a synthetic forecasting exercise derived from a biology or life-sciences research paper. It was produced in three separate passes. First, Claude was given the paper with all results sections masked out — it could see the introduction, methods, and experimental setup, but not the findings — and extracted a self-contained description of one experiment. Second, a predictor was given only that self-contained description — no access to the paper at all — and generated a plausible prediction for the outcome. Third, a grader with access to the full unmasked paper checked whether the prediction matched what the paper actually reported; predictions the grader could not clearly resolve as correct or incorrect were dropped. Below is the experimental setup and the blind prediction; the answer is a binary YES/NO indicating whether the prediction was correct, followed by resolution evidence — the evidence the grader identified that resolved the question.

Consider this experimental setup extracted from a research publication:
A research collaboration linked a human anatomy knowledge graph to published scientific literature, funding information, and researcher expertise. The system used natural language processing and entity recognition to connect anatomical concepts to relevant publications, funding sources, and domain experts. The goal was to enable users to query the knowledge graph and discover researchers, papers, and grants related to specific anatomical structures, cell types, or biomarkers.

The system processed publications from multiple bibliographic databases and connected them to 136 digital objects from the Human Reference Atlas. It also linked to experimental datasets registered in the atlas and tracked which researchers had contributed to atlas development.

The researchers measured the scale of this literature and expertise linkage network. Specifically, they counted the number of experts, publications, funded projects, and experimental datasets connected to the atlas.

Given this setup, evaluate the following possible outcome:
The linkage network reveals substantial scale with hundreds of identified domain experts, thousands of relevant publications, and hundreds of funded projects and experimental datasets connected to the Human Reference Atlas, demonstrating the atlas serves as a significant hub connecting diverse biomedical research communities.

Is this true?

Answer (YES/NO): NO